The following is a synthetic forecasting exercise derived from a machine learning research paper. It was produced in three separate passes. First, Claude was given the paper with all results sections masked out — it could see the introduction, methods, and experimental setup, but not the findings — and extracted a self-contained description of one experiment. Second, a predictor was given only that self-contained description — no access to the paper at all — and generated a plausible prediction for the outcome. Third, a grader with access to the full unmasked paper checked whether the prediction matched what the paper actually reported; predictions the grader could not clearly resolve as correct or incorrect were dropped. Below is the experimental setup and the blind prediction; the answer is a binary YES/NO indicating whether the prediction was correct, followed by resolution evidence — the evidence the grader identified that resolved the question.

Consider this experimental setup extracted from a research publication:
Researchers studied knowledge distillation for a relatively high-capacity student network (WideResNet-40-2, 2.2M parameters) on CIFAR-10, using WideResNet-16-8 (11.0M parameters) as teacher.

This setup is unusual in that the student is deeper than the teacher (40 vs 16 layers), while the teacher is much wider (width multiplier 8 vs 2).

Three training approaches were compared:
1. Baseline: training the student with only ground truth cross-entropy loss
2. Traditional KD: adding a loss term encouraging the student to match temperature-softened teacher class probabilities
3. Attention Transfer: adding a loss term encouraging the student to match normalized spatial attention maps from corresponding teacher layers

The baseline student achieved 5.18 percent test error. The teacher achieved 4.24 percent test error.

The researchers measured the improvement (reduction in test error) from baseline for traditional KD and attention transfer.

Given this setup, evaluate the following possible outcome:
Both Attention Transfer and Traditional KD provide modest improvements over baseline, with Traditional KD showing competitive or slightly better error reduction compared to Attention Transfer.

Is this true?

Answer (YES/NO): NO